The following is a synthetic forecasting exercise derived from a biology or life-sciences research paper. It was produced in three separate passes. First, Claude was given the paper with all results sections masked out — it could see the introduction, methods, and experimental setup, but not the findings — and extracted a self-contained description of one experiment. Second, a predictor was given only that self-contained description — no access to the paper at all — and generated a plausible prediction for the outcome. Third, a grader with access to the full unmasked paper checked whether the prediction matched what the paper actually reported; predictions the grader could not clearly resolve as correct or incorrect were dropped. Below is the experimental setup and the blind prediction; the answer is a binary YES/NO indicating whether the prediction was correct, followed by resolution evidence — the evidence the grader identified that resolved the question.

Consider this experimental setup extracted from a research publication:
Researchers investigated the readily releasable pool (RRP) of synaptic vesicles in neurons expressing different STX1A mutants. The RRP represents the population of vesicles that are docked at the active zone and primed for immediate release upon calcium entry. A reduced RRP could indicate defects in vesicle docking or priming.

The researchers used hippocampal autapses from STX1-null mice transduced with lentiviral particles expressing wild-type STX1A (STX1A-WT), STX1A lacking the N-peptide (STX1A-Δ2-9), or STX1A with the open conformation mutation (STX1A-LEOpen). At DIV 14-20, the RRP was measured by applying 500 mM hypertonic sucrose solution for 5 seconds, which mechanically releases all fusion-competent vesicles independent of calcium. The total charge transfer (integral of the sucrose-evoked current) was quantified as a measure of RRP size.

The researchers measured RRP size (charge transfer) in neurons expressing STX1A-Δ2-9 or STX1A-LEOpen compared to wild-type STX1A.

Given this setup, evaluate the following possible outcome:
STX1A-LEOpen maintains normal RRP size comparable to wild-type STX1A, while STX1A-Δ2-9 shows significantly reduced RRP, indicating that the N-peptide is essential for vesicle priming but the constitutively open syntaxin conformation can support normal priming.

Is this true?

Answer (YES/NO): NO